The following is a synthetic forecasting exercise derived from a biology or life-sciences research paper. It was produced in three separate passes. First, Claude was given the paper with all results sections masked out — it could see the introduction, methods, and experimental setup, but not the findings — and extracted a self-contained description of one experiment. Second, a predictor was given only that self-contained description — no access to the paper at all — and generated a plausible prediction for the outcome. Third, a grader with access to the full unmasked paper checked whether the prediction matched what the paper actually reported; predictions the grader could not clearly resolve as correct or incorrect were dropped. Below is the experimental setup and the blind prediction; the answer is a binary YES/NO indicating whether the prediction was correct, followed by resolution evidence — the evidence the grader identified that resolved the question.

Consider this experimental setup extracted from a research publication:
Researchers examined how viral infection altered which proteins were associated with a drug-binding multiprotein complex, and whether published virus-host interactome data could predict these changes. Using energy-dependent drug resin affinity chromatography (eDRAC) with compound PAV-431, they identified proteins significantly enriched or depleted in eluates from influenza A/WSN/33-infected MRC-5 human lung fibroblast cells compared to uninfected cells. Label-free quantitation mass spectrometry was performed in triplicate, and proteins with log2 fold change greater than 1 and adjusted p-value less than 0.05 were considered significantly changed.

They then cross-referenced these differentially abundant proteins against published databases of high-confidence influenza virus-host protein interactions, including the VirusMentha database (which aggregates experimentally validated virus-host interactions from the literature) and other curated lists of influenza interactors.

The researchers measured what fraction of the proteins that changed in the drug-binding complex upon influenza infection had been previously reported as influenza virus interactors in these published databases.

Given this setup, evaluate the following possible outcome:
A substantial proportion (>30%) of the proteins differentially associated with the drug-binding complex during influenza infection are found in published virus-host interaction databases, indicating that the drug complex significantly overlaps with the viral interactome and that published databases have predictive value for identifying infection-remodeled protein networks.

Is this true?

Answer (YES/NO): YES